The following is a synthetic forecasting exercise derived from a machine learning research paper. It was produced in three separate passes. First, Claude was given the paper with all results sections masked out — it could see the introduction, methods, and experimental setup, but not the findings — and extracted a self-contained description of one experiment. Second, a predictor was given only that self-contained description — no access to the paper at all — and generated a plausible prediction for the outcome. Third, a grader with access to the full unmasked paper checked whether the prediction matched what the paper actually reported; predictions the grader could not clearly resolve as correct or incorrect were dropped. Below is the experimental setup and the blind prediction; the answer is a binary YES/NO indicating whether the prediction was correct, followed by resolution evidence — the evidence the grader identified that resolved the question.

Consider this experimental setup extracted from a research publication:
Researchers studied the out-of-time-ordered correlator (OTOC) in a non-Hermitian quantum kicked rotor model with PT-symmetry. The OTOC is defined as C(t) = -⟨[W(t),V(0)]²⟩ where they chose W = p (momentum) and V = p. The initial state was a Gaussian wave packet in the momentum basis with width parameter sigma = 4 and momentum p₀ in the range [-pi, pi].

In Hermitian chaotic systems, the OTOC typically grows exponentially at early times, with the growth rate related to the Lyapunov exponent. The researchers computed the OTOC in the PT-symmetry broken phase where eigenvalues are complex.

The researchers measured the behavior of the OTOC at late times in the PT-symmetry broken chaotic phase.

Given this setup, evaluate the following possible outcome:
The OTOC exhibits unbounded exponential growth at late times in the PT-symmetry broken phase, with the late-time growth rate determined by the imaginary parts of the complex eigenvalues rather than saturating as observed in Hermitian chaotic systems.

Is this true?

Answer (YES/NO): YES